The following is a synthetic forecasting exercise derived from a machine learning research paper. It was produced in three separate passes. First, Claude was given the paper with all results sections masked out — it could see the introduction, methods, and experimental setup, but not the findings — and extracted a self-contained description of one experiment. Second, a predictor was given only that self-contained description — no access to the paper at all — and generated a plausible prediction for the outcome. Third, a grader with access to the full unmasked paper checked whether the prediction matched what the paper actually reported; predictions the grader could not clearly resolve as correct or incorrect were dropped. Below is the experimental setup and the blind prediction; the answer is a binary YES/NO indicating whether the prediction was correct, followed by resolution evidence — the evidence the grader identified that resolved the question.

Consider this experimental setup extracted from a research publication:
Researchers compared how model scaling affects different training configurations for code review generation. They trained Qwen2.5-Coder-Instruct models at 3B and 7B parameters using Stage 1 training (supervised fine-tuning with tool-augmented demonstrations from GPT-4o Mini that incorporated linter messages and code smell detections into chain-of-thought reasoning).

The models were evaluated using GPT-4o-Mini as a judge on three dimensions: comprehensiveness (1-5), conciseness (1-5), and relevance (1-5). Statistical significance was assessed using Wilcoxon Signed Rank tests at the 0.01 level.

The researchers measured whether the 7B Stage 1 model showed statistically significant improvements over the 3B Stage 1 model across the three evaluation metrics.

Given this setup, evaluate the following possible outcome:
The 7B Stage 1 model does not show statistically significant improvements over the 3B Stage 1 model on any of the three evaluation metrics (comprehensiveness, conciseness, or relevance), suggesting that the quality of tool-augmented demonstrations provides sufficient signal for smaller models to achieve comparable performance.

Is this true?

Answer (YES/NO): NO